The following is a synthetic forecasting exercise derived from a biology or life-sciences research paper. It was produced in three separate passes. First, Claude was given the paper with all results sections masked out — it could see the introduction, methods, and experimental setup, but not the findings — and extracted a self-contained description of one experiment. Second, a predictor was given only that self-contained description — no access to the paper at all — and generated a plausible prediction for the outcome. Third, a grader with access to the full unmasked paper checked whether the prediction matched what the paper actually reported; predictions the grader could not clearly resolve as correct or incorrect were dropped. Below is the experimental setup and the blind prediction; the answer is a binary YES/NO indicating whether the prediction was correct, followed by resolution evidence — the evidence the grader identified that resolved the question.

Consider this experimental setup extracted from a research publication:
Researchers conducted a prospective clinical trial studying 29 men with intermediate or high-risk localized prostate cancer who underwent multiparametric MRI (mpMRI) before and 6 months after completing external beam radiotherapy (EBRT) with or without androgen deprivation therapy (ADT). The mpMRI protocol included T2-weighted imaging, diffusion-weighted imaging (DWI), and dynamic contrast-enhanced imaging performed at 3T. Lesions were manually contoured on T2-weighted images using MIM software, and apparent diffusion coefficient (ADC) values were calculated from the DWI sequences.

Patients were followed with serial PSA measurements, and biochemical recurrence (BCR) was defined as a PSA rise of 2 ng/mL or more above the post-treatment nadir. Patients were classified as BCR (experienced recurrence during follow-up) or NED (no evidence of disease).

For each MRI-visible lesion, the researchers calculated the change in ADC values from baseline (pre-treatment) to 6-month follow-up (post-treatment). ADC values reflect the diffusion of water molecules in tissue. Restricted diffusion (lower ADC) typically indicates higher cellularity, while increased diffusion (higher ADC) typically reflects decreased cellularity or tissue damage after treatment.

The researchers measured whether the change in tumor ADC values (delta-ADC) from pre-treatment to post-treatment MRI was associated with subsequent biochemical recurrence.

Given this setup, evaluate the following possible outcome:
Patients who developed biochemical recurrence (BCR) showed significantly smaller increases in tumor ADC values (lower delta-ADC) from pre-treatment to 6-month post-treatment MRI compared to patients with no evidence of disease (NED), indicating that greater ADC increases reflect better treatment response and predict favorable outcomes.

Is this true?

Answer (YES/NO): NO